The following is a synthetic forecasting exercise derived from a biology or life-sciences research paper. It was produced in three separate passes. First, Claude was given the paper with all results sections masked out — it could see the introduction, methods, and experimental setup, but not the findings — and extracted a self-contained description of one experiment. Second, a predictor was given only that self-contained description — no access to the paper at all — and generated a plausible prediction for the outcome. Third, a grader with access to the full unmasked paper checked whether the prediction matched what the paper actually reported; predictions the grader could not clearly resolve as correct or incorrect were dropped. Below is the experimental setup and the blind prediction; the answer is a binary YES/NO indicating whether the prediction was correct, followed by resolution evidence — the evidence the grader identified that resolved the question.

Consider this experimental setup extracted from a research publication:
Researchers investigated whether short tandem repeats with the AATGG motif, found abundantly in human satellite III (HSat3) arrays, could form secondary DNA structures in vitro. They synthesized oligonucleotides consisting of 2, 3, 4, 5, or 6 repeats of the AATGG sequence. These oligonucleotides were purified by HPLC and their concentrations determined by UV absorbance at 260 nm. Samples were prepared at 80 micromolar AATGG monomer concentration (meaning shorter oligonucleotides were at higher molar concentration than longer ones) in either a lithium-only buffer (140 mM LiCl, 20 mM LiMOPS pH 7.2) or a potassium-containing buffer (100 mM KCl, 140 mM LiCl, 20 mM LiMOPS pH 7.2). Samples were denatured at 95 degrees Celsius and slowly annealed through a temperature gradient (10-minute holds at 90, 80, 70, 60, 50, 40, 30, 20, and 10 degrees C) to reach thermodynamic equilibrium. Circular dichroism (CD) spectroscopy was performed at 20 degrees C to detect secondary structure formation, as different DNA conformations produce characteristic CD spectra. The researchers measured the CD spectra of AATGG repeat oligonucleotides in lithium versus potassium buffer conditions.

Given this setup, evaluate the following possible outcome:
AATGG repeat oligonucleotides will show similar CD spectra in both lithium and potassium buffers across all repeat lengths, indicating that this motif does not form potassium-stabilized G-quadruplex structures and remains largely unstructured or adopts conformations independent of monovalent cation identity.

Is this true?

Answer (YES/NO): YES